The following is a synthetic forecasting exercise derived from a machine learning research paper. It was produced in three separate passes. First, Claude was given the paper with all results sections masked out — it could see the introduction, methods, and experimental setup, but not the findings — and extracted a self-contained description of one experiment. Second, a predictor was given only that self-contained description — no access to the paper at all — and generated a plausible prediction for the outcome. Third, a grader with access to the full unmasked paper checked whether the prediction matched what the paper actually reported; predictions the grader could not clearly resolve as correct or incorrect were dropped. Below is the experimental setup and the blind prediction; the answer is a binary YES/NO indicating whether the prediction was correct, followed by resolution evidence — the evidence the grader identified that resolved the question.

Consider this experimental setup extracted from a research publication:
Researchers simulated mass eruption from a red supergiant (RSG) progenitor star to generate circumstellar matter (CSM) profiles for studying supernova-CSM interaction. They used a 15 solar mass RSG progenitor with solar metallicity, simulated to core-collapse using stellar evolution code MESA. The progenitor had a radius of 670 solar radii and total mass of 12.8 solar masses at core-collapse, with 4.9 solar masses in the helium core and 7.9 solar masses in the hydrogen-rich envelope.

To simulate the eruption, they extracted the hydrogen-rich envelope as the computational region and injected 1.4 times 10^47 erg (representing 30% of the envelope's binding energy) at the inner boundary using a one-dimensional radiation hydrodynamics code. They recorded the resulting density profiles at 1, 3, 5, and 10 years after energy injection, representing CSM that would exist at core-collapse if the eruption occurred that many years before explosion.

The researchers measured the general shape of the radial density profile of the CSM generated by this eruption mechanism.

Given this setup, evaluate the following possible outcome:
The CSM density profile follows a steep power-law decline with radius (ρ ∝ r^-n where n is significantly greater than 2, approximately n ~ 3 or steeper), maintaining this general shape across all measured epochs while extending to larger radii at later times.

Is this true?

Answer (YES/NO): NO